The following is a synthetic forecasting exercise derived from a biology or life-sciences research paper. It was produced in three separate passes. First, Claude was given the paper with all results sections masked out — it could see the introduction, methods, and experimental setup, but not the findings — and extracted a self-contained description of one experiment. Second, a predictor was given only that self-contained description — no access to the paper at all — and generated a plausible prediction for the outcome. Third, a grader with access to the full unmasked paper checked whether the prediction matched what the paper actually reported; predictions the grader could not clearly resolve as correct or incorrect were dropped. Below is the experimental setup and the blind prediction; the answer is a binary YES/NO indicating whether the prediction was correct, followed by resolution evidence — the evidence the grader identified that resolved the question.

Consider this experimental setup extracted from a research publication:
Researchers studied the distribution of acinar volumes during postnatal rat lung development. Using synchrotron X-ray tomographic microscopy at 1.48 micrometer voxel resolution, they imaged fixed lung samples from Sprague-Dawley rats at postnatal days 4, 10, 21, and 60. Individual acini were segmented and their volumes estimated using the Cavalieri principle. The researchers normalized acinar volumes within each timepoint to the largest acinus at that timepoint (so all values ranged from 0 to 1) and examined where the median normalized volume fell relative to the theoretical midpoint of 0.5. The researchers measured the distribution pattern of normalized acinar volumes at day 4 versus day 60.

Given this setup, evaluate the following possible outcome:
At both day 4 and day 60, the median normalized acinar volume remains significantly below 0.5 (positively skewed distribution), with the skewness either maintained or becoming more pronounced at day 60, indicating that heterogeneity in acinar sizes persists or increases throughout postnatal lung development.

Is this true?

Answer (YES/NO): NO